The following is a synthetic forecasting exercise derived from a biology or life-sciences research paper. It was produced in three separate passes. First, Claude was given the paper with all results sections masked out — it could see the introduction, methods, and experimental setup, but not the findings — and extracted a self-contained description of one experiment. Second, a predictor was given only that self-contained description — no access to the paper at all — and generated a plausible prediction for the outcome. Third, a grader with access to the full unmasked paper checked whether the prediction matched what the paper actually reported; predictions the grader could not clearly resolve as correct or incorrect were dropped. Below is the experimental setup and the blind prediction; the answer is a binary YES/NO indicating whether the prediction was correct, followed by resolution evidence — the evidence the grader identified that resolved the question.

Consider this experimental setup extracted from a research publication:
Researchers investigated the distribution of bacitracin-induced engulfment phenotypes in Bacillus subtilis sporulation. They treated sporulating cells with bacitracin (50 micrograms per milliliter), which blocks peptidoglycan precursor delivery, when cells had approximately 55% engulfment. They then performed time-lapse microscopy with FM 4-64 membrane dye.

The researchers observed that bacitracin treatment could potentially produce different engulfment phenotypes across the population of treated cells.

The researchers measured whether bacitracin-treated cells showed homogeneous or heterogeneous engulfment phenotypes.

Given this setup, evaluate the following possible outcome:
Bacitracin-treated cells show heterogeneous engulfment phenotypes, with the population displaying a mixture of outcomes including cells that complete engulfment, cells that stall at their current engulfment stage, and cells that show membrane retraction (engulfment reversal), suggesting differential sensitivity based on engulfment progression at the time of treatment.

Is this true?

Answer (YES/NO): NO